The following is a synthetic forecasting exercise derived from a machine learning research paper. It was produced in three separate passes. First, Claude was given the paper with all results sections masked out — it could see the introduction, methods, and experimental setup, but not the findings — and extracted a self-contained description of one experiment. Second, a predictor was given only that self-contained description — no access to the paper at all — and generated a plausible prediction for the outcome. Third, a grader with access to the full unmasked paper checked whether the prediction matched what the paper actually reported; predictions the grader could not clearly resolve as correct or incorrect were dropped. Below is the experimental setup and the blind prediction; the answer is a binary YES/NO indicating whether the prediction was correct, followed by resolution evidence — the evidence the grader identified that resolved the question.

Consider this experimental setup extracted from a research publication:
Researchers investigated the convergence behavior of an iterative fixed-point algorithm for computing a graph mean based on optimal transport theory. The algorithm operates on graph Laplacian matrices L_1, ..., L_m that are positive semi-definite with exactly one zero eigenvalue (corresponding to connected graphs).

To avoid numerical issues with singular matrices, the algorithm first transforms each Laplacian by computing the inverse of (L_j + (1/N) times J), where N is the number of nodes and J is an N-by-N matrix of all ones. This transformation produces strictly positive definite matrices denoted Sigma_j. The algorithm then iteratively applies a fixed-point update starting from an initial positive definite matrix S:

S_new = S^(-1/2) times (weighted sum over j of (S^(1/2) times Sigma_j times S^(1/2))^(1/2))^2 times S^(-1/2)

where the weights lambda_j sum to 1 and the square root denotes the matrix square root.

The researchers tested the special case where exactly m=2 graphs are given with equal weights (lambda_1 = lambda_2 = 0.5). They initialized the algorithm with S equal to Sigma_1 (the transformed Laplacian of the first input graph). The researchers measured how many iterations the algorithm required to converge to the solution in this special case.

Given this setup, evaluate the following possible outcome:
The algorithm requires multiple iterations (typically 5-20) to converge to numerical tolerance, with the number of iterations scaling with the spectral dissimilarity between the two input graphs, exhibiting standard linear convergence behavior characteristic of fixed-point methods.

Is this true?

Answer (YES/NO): NO